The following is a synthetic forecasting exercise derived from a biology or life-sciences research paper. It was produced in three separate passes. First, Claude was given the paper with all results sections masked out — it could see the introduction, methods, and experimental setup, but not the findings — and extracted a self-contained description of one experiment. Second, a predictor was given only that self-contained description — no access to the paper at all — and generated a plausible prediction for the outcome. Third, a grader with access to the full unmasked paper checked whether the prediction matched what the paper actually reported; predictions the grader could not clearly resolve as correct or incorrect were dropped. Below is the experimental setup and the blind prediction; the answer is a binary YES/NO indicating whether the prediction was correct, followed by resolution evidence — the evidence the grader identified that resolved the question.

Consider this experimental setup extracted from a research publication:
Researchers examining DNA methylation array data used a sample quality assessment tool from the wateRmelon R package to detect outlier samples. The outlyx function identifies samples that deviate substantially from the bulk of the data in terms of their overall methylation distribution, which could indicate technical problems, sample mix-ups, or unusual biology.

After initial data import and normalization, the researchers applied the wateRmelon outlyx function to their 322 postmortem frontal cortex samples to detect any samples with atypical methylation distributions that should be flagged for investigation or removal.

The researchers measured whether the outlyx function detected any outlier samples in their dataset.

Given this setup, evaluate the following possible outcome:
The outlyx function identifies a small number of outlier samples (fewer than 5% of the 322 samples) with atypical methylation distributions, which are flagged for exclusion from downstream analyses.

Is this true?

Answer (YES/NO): NO